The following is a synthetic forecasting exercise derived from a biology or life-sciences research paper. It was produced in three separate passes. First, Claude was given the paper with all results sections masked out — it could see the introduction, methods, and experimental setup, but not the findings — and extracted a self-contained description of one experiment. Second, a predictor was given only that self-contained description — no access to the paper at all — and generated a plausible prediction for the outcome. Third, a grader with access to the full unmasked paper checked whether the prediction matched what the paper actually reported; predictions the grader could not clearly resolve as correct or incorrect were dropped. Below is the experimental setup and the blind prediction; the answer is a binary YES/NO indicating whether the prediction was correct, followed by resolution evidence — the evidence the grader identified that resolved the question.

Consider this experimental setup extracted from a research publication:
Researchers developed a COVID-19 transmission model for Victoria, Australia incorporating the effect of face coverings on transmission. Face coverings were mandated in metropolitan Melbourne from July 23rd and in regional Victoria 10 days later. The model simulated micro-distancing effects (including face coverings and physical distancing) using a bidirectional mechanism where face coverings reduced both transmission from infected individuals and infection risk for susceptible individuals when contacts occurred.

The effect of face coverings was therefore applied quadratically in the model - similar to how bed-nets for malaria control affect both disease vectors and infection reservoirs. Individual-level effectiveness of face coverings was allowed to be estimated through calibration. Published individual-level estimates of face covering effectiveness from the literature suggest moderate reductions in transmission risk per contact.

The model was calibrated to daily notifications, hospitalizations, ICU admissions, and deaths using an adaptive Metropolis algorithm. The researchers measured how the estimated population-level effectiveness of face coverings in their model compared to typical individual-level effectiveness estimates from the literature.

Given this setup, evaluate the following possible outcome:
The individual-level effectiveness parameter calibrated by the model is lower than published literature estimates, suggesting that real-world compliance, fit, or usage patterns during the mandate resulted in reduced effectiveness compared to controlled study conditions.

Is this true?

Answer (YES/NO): NO